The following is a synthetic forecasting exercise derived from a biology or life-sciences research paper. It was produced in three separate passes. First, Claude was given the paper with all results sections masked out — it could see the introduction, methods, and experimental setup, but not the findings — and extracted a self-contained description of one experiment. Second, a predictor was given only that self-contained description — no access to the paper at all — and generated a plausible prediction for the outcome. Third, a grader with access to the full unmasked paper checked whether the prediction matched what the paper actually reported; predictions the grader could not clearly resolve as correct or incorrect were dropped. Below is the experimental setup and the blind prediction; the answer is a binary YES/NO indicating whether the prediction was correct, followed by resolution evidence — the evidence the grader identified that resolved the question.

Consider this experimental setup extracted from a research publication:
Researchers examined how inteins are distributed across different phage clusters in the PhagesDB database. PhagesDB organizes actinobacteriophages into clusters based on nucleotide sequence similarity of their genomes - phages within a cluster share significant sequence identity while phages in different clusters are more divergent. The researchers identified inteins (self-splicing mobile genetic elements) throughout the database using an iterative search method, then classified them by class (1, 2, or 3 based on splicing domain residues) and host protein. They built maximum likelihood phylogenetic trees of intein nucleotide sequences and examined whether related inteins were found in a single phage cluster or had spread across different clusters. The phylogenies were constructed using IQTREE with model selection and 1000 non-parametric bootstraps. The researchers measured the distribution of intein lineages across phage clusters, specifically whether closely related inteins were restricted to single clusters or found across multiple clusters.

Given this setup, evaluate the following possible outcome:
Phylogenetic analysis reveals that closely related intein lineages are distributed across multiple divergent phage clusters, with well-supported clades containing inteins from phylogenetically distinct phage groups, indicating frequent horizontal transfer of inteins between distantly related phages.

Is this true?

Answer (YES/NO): YES